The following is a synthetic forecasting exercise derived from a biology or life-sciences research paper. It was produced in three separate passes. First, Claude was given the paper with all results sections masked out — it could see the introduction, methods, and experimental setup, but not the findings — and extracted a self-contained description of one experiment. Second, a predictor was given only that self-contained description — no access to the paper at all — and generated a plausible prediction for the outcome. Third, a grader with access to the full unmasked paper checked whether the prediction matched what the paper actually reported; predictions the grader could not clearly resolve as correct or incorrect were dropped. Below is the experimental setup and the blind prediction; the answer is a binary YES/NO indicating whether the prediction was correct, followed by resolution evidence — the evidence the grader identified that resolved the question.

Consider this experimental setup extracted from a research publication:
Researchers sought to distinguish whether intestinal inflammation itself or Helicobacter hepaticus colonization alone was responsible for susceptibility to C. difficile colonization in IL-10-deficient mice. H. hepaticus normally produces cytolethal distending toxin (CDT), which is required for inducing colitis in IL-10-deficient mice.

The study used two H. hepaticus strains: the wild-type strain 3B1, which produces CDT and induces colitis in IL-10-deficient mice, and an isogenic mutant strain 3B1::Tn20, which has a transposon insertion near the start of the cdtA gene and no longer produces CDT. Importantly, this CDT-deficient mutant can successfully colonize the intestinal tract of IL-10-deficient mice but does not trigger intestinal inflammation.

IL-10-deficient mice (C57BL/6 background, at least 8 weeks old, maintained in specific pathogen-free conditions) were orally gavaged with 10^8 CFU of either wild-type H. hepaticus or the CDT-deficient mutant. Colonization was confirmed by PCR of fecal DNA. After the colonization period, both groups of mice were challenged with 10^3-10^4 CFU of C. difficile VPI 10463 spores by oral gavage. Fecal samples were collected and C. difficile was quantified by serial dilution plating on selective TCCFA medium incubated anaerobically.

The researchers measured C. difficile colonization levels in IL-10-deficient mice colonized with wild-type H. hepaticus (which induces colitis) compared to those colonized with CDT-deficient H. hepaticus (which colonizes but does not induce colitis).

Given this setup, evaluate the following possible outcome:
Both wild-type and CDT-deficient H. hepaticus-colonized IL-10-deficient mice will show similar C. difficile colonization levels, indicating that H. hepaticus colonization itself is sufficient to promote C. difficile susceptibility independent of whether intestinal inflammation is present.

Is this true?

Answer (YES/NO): NO